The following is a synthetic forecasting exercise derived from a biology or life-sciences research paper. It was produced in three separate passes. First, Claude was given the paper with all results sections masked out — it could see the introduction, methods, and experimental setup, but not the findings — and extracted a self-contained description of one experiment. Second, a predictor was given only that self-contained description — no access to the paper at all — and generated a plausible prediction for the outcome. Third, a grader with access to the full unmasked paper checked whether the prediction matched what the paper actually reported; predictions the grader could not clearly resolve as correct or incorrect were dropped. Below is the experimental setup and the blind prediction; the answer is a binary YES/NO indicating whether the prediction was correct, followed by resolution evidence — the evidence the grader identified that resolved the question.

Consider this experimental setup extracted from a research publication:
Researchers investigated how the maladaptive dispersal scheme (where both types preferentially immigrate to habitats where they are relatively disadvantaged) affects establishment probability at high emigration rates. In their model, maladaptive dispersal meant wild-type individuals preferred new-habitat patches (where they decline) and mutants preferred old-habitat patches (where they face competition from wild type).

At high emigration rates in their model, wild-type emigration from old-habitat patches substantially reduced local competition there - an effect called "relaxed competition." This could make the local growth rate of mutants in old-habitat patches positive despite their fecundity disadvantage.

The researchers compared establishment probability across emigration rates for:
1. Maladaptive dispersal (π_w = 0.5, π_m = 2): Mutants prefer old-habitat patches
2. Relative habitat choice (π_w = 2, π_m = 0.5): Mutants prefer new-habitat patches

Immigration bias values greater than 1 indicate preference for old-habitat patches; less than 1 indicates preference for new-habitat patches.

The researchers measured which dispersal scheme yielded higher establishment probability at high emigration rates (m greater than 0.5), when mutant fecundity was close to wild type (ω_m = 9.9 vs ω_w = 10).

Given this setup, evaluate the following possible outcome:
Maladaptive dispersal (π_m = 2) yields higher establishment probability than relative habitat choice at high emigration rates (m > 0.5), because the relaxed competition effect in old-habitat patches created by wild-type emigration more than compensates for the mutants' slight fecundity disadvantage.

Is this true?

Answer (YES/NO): YES